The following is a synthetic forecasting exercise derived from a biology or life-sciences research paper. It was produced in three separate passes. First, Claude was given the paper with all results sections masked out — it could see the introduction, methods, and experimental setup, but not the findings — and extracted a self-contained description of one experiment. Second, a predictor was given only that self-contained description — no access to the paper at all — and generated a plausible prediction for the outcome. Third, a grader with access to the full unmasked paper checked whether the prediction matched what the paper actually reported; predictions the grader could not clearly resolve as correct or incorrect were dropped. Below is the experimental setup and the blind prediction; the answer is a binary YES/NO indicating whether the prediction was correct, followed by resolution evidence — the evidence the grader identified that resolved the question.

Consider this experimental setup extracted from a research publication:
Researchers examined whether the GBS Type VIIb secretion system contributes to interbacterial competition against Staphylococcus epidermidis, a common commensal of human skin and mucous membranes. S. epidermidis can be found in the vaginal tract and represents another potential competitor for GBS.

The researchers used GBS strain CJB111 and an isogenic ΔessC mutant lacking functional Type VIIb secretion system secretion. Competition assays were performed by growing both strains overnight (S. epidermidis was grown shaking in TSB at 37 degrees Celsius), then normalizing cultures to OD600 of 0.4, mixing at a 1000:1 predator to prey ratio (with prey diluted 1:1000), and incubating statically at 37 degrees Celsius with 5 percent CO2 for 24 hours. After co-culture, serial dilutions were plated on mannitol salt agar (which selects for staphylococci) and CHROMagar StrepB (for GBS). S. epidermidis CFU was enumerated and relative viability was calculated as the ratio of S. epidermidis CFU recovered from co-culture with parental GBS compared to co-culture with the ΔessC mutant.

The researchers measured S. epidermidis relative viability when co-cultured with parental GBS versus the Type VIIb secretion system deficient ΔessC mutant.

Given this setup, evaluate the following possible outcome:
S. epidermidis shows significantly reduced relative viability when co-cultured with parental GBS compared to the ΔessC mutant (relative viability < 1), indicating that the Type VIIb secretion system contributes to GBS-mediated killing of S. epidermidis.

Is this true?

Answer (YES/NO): NO